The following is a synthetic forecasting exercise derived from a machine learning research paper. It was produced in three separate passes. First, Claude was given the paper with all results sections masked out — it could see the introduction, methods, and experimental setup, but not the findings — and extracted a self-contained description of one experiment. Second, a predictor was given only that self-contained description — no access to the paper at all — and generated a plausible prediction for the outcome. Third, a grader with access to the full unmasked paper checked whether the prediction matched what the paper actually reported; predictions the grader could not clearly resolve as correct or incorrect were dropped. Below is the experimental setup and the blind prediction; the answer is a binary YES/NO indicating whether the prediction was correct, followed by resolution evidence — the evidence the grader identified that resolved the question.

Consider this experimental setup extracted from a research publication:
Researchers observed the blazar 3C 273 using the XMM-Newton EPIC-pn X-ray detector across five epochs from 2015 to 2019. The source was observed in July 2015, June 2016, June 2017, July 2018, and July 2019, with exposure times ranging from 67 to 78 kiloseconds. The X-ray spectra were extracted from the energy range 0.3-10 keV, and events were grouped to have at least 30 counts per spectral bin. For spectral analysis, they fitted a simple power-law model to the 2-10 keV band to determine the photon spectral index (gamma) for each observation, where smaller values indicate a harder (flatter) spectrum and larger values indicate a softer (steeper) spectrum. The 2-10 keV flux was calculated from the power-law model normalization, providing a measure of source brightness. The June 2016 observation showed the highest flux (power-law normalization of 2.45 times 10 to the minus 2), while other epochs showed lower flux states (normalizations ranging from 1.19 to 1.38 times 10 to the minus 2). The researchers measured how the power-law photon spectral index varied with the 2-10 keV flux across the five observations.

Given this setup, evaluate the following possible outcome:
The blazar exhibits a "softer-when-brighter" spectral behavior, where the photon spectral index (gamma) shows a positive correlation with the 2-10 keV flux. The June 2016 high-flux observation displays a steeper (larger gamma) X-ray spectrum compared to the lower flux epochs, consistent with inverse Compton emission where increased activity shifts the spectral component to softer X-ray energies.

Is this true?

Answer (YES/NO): NO